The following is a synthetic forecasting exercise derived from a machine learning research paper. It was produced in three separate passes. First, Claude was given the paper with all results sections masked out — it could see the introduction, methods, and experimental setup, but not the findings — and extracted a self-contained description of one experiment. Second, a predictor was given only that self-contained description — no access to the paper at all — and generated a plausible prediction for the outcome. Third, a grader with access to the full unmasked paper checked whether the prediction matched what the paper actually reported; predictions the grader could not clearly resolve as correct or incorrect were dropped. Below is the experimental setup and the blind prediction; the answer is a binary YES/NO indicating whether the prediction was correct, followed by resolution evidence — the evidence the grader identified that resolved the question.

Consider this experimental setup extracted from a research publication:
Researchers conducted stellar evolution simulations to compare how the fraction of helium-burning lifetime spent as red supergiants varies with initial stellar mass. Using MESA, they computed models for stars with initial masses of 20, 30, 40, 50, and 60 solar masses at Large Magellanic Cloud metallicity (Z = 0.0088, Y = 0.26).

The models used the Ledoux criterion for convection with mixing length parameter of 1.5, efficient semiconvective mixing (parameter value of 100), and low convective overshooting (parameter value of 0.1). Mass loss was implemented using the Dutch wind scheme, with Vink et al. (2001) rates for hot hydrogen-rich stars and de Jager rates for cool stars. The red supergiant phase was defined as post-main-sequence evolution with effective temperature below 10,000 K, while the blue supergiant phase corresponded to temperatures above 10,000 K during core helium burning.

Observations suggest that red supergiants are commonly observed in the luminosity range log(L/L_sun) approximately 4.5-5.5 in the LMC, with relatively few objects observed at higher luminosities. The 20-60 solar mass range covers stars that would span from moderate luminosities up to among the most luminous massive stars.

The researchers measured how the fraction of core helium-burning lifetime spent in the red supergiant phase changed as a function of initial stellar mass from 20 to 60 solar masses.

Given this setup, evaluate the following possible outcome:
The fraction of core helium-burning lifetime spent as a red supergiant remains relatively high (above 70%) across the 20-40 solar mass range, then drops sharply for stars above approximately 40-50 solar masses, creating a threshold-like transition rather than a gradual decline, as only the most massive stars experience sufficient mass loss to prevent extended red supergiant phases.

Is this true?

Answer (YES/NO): NO